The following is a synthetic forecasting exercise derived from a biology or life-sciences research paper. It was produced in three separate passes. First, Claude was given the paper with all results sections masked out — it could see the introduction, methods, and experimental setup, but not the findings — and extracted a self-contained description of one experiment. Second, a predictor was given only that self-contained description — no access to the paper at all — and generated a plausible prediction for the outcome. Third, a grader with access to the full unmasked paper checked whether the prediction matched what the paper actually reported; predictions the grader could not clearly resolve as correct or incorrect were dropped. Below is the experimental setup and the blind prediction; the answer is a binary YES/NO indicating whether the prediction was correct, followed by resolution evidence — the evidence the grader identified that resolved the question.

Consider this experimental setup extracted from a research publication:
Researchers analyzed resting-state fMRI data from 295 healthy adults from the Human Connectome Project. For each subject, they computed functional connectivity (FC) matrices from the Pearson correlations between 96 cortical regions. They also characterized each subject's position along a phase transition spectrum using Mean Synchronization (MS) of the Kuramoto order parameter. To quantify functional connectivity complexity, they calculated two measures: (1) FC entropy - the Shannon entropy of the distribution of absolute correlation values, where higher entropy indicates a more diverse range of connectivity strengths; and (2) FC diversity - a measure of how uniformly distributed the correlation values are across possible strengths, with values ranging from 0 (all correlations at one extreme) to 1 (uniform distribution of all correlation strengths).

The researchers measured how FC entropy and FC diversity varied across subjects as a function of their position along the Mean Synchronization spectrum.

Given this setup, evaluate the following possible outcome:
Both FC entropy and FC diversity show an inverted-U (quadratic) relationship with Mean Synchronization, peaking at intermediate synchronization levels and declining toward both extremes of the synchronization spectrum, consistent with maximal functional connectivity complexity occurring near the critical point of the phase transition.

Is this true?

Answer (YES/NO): YES